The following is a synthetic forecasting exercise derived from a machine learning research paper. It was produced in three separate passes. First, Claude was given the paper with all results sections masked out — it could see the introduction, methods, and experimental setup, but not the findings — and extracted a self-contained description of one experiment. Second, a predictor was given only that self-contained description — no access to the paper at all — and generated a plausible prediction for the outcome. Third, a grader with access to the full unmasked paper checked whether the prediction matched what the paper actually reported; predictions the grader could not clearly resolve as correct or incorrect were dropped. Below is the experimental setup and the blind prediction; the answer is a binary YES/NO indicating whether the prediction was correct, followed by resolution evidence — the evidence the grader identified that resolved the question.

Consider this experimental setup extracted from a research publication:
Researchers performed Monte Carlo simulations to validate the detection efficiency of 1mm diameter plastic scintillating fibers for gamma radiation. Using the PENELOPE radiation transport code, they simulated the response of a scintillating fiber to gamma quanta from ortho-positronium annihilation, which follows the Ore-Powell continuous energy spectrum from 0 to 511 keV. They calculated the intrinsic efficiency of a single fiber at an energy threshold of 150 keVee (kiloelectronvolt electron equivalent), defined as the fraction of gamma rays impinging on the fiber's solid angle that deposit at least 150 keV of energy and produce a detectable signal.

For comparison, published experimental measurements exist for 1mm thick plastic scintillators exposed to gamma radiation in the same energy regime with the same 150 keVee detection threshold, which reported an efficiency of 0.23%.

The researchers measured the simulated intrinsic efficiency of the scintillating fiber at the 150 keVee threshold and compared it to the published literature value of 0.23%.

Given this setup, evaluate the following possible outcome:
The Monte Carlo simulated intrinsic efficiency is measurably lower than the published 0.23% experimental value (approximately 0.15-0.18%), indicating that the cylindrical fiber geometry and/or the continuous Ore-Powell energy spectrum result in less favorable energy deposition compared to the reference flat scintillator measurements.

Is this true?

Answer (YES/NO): NO